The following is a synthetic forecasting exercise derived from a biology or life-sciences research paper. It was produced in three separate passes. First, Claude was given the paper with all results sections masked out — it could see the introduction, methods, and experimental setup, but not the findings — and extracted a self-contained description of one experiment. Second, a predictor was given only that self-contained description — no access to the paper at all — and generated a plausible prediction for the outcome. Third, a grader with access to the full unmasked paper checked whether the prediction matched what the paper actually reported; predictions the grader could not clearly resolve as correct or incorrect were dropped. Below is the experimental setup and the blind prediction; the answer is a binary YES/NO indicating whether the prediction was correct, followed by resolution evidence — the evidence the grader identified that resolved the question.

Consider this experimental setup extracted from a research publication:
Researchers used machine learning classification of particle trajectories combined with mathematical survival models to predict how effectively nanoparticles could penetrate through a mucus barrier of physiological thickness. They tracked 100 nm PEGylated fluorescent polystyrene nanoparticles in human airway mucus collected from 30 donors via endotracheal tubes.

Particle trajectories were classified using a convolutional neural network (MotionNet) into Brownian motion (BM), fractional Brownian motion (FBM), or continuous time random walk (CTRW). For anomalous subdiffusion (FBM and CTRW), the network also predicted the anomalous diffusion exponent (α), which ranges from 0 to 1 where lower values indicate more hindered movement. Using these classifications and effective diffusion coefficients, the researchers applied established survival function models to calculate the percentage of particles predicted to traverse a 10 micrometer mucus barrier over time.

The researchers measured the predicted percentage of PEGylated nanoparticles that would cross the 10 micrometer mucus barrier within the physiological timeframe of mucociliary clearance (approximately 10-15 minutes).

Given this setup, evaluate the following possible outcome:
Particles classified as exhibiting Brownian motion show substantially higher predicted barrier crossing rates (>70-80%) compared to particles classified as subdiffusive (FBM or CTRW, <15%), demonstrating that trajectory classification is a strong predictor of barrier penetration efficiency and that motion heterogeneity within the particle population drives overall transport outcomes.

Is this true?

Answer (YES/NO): NO